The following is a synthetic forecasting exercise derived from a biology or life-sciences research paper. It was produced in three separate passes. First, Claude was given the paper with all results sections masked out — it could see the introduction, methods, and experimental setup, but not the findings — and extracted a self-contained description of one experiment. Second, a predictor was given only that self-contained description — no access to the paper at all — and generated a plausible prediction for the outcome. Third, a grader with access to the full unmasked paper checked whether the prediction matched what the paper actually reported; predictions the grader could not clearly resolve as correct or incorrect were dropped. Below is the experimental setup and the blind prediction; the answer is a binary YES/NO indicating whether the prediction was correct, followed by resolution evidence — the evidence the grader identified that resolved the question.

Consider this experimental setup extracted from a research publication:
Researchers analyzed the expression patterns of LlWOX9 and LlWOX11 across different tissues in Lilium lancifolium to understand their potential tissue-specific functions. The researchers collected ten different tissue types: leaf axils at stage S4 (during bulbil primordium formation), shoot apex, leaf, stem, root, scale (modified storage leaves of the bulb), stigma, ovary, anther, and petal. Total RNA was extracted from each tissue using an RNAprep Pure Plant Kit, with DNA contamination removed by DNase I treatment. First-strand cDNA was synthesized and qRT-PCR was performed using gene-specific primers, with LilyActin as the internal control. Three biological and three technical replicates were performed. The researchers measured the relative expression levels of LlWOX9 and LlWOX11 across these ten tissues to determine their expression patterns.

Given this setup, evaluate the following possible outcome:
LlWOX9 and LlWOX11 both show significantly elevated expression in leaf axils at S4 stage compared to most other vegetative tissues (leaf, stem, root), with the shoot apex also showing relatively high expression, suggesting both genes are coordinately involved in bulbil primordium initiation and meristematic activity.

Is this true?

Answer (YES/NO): NO